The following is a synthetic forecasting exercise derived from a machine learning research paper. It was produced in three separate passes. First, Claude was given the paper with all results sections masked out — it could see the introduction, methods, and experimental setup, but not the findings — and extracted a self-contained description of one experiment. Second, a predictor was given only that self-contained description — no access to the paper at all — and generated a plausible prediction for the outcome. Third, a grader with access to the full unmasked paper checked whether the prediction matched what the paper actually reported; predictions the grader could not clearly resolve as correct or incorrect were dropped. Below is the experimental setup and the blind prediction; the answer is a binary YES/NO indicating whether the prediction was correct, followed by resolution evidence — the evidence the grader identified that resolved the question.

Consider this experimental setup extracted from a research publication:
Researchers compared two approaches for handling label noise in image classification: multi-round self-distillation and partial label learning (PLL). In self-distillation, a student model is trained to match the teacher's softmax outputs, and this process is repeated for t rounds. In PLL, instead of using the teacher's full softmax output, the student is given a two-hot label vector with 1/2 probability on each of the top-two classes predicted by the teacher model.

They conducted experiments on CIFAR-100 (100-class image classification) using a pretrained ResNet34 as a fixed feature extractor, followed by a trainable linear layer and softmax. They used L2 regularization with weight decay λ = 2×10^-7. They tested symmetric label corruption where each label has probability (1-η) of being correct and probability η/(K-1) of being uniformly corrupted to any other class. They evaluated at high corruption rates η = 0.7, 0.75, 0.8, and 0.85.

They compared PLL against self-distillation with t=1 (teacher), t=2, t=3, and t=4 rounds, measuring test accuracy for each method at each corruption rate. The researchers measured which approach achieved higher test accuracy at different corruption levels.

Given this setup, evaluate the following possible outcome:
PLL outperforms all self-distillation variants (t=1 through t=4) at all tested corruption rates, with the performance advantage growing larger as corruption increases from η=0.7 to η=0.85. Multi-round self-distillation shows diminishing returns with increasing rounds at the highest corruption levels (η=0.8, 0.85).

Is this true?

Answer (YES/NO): NO